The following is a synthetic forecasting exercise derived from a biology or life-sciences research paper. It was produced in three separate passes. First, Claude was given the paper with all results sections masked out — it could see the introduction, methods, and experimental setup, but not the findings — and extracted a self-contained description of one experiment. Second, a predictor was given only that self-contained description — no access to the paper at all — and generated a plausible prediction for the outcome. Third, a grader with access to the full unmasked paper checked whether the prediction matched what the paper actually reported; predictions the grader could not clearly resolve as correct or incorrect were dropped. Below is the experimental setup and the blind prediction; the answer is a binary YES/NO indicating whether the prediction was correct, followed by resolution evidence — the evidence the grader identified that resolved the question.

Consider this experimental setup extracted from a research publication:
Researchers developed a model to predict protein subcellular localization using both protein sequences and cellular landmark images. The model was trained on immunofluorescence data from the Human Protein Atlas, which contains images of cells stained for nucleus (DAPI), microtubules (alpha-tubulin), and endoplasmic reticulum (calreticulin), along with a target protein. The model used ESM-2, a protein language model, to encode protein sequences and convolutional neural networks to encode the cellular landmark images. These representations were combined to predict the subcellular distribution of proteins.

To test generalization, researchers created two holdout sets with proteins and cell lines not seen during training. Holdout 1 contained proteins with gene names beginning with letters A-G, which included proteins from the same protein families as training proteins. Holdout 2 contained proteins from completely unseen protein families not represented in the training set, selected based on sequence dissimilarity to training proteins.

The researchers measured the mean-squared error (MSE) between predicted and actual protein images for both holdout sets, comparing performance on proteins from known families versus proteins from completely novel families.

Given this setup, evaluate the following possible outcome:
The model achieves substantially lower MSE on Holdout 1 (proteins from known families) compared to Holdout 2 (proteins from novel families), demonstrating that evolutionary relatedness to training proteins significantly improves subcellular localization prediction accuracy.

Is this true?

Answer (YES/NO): NO